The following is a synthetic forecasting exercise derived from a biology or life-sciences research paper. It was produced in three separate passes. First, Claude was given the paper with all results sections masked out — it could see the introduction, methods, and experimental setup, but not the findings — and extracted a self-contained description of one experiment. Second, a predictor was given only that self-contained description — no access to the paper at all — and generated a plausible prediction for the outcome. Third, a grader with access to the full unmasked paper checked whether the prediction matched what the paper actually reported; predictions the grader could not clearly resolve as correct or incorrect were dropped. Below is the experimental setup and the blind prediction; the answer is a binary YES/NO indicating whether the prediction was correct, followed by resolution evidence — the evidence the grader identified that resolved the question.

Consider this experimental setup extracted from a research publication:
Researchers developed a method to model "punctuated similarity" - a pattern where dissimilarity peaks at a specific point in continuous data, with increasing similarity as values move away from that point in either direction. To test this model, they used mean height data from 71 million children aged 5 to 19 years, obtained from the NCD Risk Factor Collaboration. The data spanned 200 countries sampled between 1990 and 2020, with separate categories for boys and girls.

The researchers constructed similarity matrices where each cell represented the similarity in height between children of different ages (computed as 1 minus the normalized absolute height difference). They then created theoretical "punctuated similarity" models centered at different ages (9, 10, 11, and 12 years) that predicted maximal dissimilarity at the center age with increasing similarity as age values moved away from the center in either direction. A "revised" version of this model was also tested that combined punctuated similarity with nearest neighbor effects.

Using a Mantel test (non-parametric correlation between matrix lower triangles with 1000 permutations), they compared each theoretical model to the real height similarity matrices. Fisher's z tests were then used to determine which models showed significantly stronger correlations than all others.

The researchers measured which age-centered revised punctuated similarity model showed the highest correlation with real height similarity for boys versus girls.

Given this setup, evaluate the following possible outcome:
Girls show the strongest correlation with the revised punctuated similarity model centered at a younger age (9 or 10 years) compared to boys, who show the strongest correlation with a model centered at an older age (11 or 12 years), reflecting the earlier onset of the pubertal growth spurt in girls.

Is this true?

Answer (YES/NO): YES